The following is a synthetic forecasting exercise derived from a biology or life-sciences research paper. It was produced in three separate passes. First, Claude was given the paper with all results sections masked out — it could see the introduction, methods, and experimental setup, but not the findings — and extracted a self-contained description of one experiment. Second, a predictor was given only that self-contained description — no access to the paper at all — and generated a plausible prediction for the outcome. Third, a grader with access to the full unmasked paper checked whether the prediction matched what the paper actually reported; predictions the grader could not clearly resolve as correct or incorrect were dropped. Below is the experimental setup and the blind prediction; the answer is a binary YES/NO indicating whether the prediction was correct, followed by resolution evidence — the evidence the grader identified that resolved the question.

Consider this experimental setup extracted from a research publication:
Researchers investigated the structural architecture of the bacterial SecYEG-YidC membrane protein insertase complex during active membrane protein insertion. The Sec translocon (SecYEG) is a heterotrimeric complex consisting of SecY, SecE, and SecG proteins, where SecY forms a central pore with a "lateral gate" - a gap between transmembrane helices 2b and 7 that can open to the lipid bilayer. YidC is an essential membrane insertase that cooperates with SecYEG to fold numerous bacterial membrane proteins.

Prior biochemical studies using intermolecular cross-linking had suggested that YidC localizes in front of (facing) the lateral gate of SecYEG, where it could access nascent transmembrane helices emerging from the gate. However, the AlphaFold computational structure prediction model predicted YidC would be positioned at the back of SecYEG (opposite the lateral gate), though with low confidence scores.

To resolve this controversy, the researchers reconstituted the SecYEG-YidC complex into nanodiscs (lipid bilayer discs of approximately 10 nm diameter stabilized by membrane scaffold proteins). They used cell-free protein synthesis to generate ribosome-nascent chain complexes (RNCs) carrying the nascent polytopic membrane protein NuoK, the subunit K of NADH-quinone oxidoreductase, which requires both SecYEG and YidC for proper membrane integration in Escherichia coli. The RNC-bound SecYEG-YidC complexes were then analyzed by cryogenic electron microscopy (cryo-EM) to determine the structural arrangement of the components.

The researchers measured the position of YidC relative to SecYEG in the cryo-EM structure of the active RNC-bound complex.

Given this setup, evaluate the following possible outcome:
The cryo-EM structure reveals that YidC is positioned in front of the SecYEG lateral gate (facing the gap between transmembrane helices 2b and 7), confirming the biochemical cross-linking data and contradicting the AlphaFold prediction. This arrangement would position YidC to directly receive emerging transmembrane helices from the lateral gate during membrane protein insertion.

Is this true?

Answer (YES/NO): NO